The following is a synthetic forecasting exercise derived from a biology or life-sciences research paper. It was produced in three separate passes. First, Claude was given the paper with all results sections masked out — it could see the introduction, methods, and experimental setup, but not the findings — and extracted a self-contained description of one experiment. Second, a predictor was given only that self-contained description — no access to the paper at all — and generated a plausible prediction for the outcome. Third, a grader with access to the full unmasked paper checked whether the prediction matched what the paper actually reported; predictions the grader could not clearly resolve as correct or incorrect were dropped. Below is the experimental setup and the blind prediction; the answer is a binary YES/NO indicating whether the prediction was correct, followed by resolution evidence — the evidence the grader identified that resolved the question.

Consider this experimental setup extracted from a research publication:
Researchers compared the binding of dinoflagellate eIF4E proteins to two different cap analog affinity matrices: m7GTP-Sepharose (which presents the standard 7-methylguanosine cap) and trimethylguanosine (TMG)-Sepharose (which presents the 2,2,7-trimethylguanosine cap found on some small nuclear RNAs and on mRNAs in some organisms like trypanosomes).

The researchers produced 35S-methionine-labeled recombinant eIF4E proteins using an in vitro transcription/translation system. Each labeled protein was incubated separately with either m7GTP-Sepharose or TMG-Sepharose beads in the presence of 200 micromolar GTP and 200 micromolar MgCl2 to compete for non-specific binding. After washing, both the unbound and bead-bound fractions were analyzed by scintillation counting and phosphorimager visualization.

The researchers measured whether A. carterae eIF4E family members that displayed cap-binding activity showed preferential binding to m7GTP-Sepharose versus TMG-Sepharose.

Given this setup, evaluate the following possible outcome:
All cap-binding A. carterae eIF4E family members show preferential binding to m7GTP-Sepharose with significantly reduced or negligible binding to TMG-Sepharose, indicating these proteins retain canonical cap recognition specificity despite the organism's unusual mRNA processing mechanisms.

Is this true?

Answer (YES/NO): YES